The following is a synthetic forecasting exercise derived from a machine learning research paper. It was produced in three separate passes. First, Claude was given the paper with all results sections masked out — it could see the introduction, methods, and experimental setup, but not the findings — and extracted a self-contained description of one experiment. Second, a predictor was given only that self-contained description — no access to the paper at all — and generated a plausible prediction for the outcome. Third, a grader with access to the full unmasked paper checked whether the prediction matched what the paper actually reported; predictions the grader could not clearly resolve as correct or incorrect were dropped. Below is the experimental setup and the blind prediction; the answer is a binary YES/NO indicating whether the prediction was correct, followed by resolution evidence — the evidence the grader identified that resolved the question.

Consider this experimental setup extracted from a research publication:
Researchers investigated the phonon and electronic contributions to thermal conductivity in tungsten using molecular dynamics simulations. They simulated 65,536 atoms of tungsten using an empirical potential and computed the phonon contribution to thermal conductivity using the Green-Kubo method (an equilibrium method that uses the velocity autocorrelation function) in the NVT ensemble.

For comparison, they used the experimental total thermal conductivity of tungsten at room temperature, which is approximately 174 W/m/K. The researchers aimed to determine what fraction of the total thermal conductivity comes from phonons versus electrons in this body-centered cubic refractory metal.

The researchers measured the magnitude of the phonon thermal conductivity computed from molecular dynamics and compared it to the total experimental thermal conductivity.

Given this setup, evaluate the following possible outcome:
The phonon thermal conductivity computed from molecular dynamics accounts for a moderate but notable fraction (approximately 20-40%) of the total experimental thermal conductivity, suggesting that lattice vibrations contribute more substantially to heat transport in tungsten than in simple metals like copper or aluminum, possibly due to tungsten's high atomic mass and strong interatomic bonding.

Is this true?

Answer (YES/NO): NO